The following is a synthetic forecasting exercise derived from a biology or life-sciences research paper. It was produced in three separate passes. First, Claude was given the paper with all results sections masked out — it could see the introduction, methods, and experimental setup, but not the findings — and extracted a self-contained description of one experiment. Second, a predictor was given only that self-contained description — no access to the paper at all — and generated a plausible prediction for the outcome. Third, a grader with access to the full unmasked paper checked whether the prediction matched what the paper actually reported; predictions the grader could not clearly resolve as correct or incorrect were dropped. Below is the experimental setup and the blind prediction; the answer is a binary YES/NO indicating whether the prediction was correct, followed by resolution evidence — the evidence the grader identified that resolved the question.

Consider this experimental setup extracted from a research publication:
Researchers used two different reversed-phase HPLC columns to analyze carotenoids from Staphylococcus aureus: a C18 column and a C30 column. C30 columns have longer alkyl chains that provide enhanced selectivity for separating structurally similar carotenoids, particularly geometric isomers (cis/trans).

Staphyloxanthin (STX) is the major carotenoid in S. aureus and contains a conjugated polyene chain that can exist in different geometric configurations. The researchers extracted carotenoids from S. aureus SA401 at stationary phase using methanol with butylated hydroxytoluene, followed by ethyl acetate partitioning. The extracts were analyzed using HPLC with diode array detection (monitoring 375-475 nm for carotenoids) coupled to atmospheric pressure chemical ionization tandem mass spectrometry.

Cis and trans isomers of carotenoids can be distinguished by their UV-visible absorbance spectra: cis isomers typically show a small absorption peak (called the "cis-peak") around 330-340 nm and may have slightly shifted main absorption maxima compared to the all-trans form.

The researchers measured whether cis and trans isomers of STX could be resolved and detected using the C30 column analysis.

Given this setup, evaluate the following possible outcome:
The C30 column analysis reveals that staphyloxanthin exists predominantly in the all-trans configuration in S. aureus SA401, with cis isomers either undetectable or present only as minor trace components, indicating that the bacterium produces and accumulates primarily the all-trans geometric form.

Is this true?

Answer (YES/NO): NO